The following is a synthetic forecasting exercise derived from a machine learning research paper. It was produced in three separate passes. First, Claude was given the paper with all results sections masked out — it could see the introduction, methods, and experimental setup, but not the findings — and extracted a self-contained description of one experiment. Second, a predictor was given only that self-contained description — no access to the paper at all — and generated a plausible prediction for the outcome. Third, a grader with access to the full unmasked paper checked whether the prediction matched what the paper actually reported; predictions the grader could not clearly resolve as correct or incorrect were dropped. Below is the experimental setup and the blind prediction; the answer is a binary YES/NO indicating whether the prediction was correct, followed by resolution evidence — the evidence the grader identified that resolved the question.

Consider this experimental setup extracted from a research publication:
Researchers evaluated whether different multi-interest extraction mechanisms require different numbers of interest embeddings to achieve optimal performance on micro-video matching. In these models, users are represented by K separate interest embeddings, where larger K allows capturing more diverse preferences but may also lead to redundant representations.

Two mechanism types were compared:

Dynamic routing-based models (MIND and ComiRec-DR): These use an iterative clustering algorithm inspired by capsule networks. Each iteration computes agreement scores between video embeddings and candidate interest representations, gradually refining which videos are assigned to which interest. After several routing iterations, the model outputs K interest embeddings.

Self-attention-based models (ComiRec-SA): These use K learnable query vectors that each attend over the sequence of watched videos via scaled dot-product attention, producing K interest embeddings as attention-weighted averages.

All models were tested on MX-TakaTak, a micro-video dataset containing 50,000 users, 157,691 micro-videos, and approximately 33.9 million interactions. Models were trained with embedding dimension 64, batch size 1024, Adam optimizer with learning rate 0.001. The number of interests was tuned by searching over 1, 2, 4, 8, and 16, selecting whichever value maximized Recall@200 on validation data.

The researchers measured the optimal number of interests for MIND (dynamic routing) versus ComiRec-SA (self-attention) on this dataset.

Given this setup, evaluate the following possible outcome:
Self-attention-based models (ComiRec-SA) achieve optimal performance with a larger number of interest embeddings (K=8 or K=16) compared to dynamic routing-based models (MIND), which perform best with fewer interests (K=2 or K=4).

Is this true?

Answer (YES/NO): NO